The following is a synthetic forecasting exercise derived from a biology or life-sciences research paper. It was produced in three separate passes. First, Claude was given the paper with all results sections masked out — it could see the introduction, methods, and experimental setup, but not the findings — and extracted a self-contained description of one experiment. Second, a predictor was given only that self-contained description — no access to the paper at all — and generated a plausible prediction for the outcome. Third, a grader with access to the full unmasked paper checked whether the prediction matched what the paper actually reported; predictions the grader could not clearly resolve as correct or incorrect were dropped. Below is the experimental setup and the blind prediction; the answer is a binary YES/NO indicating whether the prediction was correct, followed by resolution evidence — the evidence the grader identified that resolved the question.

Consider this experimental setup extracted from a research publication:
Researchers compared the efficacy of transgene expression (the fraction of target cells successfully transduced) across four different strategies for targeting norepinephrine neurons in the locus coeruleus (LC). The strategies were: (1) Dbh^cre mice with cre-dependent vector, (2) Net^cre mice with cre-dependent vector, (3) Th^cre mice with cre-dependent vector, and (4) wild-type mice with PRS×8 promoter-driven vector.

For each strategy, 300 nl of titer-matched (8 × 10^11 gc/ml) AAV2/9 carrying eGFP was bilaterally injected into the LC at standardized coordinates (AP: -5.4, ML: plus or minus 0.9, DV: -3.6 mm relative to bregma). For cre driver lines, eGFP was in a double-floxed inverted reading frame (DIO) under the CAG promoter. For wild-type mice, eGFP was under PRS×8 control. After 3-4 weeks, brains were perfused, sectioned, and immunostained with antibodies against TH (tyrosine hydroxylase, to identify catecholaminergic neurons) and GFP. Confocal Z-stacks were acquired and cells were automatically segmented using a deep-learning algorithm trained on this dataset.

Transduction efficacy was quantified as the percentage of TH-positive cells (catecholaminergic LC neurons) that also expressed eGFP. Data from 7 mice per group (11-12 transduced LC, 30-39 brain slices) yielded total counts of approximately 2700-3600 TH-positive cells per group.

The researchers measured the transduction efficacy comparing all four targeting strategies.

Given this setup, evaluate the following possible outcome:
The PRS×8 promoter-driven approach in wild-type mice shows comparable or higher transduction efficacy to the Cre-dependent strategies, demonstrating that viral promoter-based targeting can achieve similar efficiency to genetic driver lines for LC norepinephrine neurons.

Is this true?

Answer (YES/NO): YES